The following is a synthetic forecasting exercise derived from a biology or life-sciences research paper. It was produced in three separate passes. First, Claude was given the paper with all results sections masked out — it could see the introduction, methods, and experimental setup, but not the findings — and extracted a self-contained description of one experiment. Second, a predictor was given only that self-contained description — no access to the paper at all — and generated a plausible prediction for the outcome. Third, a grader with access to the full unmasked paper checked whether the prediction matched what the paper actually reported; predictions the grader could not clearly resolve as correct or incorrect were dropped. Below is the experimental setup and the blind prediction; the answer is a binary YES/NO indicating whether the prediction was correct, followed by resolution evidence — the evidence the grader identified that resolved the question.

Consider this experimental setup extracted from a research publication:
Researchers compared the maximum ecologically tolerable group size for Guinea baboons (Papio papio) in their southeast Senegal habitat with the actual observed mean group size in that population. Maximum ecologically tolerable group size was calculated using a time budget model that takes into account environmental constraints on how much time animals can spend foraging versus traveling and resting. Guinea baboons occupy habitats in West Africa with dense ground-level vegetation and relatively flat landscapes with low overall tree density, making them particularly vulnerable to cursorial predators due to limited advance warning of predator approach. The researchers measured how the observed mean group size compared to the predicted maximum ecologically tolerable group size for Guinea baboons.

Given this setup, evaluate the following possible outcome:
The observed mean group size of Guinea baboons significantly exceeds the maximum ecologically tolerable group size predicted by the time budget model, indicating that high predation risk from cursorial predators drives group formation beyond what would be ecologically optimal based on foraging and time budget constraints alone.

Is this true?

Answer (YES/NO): NO